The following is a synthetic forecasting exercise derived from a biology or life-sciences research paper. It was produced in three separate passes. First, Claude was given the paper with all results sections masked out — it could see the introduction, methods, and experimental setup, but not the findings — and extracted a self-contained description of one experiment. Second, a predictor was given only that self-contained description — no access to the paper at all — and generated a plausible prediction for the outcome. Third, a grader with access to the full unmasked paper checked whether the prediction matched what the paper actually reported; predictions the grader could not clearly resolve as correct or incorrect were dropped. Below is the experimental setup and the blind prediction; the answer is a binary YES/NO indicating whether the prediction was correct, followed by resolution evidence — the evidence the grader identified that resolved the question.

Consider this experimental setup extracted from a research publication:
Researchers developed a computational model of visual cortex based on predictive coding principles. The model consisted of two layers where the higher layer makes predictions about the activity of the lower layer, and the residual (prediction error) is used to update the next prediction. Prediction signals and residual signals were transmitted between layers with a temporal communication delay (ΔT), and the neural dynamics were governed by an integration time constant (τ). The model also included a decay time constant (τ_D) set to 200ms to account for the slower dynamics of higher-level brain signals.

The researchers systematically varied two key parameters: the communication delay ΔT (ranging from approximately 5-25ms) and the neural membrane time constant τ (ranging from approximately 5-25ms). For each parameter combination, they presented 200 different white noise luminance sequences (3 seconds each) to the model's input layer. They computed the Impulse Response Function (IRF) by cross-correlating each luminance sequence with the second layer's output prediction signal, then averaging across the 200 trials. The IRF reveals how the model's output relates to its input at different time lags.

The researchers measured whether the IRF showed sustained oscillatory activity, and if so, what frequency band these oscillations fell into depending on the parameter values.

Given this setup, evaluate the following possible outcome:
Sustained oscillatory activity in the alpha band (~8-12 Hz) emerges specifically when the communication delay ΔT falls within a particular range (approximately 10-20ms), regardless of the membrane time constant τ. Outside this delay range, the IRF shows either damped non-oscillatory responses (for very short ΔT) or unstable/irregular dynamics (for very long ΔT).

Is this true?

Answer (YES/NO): NO